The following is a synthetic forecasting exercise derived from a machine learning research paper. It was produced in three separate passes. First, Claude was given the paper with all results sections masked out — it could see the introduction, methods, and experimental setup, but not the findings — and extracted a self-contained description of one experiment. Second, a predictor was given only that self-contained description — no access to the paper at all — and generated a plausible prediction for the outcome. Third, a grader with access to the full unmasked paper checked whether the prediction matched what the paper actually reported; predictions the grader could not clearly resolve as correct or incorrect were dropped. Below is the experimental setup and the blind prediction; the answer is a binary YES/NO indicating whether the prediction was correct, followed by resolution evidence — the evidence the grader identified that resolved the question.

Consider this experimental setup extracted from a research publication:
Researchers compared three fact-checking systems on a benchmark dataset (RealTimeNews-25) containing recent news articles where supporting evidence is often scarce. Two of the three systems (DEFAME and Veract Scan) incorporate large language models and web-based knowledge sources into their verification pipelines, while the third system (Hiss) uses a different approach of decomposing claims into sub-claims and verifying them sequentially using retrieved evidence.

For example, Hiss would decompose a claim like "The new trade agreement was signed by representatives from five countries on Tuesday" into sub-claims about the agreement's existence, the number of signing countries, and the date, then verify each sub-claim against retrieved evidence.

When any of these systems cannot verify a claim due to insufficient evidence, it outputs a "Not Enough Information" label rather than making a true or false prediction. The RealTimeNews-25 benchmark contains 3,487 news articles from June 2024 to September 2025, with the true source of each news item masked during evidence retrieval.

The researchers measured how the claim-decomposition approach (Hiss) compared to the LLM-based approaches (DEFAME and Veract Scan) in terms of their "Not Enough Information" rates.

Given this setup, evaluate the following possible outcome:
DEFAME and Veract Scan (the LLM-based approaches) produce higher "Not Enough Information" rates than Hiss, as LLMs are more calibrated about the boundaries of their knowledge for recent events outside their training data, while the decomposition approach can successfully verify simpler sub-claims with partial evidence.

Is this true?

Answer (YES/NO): NO